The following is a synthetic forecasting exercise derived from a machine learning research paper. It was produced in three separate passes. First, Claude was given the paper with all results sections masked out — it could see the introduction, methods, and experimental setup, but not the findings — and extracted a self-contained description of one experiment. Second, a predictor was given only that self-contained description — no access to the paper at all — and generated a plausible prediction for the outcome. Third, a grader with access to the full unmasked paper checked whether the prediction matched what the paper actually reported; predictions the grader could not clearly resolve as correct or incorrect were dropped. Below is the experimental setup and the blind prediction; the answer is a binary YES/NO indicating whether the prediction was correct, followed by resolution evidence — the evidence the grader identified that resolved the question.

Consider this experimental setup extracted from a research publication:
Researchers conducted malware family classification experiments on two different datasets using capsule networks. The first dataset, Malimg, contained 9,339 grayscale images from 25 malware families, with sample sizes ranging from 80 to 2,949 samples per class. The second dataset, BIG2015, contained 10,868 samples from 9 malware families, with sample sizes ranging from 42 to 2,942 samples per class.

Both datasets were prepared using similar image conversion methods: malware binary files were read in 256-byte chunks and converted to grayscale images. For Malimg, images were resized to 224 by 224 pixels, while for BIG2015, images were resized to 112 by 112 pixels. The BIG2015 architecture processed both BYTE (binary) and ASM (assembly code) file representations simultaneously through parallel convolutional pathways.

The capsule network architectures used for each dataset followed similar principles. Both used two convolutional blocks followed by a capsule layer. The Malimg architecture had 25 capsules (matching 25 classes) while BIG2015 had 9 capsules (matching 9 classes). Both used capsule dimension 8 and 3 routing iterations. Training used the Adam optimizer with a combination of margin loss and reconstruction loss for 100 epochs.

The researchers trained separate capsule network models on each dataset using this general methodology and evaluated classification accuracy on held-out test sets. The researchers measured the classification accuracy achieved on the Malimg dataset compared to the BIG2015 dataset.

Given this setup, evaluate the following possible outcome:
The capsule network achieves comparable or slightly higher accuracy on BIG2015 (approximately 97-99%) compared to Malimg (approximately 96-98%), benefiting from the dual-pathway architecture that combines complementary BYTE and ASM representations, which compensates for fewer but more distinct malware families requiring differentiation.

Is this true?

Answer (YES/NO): YES